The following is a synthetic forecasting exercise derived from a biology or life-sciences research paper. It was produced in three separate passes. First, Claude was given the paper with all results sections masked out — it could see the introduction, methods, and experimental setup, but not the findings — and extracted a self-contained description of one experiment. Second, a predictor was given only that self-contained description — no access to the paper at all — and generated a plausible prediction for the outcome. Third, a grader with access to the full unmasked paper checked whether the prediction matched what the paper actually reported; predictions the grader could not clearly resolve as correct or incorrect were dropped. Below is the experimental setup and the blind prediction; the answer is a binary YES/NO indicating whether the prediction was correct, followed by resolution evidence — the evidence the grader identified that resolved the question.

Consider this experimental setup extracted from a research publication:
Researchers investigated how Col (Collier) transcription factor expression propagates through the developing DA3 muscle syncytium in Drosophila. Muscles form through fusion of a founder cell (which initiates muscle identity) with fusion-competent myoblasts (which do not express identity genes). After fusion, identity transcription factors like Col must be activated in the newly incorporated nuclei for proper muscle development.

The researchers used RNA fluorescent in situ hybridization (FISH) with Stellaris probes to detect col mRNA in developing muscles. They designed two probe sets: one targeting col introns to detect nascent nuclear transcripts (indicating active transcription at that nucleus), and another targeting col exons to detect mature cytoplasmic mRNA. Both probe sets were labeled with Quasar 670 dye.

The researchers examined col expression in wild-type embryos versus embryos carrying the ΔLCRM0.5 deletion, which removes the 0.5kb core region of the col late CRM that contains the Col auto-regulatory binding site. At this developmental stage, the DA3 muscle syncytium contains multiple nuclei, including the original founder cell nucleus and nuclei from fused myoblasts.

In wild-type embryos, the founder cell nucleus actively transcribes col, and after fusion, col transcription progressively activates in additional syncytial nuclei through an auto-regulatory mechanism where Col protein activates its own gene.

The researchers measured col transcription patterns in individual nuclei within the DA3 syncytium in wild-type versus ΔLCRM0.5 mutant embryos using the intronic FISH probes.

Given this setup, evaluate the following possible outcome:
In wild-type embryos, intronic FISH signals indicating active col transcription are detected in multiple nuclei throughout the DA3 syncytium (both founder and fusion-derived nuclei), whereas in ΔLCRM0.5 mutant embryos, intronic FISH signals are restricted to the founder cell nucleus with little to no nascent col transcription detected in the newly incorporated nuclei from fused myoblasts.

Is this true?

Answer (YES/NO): YES